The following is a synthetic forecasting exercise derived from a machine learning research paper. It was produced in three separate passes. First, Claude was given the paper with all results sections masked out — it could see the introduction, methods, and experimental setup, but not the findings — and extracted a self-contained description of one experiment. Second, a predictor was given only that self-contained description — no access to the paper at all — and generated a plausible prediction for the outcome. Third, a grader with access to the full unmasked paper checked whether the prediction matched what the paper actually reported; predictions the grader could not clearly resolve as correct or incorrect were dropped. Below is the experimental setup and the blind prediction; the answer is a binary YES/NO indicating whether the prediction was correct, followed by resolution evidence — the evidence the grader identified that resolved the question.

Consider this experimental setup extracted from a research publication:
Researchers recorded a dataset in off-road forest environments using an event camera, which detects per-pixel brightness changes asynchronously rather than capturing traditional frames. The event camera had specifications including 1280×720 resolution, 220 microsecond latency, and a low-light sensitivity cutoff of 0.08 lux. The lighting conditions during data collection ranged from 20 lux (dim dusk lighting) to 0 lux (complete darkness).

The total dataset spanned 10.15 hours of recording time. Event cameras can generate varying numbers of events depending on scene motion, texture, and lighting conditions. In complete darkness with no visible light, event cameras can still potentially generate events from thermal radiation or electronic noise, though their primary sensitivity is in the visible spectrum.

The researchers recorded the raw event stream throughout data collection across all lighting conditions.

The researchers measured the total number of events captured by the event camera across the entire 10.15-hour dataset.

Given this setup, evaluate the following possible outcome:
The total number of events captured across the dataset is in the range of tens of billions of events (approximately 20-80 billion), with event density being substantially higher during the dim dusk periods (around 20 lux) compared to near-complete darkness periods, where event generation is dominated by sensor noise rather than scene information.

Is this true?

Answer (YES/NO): NO